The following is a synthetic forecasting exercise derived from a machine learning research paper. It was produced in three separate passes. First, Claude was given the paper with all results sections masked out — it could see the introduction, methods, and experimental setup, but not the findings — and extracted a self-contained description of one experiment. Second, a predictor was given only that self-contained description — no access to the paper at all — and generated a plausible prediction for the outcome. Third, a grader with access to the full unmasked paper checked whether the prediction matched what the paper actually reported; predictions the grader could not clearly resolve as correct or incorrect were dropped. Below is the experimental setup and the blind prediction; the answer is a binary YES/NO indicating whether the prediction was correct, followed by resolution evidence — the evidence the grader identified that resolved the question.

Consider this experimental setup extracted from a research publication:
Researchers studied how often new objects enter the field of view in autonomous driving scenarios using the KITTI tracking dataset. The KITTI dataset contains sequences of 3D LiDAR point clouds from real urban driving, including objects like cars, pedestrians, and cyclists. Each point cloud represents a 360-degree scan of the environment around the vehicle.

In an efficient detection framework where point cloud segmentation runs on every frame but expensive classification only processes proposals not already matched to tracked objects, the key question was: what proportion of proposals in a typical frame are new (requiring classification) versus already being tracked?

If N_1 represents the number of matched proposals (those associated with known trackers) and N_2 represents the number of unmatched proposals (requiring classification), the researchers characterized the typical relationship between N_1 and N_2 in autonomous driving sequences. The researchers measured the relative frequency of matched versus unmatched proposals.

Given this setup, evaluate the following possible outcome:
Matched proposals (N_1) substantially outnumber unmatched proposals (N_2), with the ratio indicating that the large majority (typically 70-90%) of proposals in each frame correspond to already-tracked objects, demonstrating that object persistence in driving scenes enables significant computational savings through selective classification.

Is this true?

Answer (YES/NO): NO